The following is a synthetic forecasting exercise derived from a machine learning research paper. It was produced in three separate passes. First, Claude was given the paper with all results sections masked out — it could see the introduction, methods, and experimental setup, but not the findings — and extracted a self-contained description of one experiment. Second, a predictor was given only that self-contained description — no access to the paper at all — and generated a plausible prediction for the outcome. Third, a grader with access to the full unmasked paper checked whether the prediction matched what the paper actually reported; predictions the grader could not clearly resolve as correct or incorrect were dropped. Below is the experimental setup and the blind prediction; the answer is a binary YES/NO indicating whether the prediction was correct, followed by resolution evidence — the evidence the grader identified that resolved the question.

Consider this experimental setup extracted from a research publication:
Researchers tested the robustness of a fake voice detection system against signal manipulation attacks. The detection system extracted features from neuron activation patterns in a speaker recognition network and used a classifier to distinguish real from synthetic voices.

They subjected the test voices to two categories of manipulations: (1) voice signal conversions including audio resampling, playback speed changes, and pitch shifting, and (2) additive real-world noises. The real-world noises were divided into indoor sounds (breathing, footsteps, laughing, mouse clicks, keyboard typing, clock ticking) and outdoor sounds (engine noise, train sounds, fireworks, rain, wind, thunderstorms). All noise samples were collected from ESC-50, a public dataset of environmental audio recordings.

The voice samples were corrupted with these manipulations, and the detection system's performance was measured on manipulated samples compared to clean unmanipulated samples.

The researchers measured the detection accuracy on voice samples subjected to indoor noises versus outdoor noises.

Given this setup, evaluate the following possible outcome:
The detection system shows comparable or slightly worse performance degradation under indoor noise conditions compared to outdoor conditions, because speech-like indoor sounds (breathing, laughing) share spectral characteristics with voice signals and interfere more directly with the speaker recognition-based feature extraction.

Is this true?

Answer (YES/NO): NO